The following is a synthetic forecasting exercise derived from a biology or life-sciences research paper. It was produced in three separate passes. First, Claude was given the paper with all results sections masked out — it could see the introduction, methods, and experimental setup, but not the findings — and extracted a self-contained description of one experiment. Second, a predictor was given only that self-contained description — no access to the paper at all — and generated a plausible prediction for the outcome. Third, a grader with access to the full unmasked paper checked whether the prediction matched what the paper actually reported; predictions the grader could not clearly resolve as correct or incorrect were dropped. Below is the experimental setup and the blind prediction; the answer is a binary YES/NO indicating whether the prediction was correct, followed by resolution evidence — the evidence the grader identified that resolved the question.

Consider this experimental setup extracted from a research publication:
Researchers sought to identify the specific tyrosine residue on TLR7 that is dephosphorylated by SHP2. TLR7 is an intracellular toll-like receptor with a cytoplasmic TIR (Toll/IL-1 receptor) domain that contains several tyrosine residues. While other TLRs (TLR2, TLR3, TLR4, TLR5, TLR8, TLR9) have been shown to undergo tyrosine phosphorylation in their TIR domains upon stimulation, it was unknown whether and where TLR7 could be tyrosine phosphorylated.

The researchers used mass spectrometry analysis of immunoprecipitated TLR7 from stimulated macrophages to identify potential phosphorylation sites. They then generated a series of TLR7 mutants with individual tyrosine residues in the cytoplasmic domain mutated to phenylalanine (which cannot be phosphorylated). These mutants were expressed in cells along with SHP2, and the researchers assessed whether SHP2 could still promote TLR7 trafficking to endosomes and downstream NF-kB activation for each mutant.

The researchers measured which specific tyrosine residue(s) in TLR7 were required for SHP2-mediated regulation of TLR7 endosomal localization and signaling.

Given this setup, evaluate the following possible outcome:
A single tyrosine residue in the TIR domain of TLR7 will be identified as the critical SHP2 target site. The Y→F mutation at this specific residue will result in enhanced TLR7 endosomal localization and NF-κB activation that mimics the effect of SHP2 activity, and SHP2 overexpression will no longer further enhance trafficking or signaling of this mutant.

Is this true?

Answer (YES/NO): YES